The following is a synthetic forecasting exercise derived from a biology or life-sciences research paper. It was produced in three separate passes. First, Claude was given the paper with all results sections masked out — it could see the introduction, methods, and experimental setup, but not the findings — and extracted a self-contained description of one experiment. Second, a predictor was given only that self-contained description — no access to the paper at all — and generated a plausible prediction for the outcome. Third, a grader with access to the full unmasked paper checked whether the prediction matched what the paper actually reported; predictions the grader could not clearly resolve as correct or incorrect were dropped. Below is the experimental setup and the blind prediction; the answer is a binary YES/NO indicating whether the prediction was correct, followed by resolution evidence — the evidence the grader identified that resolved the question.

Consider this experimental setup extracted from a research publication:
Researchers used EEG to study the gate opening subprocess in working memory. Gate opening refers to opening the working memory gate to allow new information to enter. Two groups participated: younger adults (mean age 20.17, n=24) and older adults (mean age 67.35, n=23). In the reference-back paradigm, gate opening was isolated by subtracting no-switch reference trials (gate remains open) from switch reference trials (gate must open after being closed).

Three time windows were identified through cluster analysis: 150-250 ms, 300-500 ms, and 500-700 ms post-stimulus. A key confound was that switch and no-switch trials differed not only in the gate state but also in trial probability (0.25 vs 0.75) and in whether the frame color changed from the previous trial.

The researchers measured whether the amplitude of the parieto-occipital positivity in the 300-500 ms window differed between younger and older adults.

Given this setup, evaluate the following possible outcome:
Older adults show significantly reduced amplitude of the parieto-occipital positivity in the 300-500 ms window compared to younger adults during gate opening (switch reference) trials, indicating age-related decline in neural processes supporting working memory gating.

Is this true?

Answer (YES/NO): YES